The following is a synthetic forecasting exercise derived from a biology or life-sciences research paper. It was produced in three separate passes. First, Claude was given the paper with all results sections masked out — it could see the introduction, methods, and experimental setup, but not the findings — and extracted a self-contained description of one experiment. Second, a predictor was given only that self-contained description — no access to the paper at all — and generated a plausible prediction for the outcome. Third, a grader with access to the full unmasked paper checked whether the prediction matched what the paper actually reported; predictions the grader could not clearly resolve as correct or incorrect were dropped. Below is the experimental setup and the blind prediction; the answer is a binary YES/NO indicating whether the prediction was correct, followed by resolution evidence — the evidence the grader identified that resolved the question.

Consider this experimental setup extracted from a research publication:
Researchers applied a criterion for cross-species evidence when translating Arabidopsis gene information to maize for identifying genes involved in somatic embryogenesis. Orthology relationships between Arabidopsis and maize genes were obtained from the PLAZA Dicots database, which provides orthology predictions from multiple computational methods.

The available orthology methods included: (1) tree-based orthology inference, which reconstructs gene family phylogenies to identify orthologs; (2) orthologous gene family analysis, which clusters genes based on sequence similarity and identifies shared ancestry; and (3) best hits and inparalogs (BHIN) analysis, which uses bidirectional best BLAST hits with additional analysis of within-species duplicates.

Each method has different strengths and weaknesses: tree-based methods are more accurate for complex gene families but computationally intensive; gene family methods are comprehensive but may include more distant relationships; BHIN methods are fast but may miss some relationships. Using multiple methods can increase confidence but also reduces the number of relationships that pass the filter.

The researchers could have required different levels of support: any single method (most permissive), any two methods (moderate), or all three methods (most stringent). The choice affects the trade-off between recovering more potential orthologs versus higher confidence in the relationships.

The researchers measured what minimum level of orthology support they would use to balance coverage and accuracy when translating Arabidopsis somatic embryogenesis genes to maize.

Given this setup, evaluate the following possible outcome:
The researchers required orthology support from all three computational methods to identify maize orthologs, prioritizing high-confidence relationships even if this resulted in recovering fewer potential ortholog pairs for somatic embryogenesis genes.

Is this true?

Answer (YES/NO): NO